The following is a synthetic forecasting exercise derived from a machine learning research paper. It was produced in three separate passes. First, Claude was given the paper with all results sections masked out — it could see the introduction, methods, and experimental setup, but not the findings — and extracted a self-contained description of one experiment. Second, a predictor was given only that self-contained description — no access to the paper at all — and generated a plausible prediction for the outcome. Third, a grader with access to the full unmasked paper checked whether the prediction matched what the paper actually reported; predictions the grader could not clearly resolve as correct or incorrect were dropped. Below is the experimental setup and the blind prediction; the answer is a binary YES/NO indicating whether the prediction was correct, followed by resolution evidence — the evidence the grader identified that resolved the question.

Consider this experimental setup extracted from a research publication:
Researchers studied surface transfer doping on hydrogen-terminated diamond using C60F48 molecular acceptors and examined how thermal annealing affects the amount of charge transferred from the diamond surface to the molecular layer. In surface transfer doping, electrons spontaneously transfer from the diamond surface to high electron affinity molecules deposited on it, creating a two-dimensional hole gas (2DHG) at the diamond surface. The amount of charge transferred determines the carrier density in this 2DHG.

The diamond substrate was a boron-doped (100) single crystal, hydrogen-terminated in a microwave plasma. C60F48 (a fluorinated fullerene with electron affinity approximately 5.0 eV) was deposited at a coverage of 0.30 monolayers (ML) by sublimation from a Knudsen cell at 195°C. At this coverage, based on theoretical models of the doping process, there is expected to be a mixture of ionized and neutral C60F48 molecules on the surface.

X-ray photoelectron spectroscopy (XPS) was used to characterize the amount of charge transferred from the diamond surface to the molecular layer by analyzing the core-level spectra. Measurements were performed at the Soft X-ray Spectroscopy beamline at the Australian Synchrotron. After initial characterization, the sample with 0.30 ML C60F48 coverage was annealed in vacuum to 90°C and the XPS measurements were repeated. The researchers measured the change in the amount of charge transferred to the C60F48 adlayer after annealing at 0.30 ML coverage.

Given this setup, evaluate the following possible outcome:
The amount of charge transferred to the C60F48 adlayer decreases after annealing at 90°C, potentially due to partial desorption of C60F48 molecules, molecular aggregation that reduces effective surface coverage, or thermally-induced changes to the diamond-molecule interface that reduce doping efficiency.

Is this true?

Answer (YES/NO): YES